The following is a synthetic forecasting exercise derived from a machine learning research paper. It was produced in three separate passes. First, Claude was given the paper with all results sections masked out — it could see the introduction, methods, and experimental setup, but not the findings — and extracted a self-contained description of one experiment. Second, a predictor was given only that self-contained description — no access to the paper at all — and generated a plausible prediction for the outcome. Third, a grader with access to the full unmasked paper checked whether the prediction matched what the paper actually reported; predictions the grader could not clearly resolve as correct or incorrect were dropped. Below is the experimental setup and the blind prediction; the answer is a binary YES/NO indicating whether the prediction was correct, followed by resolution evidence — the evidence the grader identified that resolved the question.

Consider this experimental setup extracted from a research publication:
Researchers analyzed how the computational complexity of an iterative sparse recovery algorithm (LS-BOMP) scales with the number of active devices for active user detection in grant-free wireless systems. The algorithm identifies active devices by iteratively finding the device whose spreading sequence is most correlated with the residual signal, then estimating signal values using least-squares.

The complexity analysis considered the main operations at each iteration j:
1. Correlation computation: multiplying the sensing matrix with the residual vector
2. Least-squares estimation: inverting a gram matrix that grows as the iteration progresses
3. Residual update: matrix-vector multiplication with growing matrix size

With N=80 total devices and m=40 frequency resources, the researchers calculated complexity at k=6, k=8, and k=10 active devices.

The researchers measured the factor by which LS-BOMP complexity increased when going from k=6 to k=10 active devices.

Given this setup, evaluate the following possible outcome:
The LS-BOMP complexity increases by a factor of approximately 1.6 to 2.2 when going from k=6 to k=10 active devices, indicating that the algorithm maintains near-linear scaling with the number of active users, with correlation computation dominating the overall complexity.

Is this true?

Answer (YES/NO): NO